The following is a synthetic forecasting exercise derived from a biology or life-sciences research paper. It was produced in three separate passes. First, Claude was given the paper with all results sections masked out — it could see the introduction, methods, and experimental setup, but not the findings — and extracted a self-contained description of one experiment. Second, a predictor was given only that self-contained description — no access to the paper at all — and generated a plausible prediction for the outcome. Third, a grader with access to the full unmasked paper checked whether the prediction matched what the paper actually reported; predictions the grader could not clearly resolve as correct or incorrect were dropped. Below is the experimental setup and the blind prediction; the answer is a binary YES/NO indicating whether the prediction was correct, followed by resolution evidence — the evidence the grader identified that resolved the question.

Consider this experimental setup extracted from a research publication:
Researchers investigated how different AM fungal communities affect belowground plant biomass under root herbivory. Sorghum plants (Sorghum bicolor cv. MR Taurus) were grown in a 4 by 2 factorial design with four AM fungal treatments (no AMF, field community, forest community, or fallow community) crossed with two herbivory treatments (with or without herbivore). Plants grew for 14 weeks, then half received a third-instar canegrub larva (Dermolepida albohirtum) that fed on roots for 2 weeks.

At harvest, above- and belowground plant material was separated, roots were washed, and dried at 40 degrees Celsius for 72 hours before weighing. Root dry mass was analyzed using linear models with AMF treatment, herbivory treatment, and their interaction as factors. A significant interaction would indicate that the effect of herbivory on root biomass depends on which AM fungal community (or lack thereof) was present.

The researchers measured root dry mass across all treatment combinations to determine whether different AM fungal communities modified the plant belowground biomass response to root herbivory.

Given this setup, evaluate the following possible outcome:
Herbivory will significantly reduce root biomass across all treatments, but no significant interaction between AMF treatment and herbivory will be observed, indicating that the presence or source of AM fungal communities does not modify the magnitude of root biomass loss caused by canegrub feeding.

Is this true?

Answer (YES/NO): NO